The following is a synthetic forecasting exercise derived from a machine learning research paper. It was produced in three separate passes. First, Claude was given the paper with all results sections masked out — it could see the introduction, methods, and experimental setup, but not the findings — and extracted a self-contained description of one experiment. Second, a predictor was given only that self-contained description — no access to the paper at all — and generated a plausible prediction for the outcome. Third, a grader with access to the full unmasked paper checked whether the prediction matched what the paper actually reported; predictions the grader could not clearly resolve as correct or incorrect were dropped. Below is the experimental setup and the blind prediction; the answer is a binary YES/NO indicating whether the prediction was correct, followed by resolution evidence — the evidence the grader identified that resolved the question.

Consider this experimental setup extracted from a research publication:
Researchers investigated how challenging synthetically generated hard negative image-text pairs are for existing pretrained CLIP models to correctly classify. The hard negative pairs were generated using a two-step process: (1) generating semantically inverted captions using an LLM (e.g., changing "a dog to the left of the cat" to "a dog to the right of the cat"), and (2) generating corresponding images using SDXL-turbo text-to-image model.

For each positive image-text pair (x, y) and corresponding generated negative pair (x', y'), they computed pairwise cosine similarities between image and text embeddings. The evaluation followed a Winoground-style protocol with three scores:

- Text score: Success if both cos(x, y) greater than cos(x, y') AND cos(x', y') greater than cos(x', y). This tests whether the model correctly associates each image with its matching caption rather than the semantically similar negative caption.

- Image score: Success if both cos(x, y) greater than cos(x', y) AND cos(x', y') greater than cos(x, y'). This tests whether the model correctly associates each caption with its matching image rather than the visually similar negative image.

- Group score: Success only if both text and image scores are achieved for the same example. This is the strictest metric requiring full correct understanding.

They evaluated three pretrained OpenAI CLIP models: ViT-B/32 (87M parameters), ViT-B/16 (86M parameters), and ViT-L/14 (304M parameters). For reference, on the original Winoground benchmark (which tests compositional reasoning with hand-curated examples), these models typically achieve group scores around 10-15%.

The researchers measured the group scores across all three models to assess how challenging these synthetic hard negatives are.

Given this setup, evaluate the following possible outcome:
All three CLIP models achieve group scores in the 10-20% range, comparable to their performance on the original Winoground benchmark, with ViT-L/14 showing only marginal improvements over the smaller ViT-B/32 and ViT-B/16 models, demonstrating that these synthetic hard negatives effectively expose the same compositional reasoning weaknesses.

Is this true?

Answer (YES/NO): NO